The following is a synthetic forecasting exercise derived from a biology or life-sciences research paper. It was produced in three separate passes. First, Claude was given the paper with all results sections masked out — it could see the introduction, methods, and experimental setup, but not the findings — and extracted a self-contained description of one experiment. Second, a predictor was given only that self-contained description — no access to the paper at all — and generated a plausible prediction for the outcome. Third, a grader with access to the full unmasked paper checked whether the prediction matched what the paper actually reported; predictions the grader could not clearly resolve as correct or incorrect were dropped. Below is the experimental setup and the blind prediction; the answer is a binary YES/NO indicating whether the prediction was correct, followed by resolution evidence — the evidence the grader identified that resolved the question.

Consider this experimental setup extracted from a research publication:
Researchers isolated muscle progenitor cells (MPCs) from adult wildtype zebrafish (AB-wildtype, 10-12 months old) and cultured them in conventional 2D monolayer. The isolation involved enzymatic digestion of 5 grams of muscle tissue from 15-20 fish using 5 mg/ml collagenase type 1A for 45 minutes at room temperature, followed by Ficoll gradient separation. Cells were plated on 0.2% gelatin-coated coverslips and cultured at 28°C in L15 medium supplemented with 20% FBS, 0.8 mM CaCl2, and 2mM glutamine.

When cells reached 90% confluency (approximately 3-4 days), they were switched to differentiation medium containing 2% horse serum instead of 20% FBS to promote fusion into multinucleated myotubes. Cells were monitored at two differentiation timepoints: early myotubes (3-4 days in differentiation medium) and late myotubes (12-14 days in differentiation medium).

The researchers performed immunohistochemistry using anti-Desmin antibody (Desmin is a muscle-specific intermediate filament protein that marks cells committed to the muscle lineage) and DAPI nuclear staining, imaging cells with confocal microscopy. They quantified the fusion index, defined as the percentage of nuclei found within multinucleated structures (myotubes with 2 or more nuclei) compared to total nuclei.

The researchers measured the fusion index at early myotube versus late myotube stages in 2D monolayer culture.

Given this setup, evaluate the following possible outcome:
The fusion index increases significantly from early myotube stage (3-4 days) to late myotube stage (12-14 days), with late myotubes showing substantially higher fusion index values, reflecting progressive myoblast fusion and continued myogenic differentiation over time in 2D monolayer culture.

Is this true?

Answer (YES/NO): NO